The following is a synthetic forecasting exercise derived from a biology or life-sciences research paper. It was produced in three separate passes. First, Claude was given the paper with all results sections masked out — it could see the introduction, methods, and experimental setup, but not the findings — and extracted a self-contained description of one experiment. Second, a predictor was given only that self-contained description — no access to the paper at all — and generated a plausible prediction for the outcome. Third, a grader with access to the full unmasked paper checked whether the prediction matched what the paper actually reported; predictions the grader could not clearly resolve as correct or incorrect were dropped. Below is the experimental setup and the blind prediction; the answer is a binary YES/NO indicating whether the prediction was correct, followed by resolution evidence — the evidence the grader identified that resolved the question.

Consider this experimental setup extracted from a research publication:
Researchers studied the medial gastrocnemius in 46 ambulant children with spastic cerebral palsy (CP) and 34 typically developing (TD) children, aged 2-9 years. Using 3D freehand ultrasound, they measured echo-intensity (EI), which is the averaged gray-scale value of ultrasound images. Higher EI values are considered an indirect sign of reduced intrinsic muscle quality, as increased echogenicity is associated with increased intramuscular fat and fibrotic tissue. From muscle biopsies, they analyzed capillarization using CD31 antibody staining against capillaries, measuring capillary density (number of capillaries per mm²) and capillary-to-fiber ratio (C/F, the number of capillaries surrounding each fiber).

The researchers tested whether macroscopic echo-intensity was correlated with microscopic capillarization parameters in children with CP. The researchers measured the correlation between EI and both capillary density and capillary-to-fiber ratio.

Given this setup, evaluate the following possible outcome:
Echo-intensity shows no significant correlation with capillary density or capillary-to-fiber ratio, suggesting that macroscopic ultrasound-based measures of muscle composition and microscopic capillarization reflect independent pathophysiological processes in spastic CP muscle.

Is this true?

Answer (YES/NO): YES